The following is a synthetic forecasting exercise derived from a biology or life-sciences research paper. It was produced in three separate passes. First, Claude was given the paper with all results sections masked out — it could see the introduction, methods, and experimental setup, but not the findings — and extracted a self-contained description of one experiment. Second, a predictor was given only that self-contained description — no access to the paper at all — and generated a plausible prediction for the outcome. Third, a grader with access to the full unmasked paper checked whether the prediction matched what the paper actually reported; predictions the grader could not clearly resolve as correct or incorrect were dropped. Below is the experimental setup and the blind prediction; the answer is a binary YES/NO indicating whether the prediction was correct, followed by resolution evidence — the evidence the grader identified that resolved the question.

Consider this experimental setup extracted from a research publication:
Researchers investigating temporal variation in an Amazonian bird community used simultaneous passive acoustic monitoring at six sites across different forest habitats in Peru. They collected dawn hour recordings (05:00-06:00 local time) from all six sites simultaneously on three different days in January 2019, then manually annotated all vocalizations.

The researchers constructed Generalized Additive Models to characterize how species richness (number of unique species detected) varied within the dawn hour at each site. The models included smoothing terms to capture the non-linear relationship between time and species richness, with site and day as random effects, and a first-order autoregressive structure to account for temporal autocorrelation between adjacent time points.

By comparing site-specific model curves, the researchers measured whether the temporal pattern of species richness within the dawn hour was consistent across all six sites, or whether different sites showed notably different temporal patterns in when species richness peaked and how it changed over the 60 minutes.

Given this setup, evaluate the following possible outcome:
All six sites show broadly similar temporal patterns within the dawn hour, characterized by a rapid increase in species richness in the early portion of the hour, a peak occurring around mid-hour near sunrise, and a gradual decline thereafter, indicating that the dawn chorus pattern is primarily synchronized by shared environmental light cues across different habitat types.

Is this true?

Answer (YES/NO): NO